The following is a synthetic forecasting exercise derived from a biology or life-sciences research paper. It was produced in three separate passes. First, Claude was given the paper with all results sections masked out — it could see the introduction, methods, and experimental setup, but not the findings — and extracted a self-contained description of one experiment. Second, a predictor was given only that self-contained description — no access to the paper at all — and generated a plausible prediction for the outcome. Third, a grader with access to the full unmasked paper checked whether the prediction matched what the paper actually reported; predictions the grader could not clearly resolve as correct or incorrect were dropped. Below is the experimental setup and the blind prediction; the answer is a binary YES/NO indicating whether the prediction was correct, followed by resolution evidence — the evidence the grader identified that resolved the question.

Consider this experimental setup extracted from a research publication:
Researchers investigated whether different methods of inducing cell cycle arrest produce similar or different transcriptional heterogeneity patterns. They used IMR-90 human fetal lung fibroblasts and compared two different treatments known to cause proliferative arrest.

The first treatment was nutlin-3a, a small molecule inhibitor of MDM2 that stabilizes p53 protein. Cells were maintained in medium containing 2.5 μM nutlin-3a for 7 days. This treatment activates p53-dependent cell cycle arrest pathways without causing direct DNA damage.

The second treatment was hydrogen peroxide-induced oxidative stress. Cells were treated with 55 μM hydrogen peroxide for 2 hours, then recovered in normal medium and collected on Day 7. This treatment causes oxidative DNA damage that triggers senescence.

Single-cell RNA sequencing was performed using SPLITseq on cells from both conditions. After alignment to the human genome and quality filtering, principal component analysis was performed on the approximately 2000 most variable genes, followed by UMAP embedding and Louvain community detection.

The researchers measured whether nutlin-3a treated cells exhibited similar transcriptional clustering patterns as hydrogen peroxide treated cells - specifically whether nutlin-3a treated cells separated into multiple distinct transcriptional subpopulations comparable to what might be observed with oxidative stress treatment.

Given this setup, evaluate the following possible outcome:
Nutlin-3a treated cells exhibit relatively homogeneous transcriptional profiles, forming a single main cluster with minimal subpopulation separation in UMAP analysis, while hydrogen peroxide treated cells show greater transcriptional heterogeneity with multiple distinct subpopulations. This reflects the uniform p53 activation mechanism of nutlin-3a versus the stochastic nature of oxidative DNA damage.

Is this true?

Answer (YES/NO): YES